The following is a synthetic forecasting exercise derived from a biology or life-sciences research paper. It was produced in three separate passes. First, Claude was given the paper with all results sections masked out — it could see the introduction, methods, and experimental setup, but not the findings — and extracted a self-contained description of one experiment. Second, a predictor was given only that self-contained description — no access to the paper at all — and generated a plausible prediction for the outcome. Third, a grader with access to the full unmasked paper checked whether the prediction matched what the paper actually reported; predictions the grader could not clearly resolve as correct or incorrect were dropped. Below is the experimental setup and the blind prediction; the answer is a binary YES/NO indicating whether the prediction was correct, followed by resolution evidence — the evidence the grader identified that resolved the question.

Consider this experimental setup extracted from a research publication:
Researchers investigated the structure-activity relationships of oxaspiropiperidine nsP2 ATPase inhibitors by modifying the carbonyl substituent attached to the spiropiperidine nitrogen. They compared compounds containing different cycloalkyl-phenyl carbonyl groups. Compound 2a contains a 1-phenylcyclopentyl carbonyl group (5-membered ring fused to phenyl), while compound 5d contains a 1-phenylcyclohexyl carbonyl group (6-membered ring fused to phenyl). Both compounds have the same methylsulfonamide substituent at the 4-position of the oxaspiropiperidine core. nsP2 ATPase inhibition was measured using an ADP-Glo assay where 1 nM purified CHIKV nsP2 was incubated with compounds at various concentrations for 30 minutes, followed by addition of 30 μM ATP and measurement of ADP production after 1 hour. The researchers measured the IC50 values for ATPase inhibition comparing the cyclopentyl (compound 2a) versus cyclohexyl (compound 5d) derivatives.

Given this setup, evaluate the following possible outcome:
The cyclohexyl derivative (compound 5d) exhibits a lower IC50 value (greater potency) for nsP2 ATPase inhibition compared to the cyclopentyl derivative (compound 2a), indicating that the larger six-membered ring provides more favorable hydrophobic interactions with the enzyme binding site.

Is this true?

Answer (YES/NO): YES